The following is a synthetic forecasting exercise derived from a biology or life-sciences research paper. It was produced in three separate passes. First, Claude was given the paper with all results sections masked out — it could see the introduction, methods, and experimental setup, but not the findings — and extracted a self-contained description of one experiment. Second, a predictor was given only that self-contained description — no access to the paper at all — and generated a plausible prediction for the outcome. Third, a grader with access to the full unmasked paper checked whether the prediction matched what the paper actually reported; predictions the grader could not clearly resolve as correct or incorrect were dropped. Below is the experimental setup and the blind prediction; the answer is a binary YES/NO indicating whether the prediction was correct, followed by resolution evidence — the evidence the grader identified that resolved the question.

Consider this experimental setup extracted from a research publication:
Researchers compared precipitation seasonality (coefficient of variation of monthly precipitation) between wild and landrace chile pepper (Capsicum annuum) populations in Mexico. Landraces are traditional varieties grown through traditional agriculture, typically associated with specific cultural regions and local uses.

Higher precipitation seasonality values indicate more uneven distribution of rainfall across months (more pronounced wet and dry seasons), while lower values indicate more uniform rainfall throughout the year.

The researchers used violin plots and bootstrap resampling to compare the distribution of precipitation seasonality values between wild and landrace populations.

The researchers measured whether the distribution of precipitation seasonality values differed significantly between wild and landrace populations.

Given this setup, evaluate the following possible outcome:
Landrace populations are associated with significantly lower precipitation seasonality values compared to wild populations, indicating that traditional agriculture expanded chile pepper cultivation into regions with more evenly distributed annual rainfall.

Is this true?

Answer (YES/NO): NO